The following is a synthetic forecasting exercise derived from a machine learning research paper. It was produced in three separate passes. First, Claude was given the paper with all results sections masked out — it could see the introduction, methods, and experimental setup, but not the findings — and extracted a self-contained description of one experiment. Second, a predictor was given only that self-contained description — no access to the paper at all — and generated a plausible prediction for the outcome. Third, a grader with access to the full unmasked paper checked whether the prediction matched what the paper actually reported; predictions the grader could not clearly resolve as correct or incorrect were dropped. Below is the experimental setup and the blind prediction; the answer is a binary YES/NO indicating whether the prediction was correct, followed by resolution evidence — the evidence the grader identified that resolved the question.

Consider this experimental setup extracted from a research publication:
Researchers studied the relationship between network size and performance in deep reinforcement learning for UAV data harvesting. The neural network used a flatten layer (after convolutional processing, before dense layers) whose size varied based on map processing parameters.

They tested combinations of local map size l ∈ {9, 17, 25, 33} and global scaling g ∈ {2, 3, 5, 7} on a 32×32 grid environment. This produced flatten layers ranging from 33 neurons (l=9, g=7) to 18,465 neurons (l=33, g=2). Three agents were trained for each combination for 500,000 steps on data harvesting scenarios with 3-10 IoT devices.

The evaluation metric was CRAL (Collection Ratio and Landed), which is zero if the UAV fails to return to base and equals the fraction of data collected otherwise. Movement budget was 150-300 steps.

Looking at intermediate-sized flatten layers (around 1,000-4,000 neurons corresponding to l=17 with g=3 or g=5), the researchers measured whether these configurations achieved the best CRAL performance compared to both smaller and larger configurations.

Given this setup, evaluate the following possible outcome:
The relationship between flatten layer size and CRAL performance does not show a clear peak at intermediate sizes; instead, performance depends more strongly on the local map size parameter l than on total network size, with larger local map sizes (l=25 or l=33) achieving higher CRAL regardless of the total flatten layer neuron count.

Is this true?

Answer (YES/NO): NO